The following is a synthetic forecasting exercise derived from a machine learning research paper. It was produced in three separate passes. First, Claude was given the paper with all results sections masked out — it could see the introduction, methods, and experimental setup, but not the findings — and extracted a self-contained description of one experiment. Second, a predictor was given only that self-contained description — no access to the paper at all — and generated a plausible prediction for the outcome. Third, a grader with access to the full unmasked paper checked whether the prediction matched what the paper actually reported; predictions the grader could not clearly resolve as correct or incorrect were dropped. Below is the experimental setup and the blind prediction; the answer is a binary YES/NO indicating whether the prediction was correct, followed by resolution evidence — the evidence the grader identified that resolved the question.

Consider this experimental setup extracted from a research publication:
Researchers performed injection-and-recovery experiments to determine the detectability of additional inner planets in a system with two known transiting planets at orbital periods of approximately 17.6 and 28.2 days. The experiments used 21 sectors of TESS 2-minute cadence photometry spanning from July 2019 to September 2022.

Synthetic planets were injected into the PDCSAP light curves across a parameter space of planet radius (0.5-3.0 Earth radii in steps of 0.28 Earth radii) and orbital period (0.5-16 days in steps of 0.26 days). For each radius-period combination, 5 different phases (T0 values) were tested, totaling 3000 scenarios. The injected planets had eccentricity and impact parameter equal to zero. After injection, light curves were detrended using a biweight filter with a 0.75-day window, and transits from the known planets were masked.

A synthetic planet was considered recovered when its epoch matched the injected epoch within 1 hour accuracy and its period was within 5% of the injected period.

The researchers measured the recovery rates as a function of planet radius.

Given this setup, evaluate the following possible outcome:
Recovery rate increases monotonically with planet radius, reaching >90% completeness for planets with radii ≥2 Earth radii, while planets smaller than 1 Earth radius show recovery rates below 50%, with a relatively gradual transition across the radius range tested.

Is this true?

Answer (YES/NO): NO